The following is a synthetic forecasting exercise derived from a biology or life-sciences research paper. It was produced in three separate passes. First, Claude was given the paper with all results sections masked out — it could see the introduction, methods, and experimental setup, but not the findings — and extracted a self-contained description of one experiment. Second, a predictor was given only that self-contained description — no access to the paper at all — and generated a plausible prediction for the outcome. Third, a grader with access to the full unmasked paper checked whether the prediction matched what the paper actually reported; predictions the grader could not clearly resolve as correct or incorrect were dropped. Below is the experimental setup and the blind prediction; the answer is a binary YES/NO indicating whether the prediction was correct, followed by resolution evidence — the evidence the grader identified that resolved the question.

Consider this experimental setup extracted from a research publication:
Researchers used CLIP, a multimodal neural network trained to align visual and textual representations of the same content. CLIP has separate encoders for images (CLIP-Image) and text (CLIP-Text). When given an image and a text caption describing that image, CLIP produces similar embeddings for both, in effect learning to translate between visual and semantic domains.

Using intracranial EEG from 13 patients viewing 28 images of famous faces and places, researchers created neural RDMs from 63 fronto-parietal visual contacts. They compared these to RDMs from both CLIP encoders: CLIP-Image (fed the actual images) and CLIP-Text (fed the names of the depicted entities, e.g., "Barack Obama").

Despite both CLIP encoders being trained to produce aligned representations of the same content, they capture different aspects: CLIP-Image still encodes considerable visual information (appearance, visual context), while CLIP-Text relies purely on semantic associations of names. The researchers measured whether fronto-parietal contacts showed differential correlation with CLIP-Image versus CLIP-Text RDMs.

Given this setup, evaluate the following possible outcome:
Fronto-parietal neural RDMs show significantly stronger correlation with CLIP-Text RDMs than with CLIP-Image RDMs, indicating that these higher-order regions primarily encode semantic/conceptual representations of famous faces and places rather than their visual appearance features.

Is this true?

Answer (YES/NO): YES